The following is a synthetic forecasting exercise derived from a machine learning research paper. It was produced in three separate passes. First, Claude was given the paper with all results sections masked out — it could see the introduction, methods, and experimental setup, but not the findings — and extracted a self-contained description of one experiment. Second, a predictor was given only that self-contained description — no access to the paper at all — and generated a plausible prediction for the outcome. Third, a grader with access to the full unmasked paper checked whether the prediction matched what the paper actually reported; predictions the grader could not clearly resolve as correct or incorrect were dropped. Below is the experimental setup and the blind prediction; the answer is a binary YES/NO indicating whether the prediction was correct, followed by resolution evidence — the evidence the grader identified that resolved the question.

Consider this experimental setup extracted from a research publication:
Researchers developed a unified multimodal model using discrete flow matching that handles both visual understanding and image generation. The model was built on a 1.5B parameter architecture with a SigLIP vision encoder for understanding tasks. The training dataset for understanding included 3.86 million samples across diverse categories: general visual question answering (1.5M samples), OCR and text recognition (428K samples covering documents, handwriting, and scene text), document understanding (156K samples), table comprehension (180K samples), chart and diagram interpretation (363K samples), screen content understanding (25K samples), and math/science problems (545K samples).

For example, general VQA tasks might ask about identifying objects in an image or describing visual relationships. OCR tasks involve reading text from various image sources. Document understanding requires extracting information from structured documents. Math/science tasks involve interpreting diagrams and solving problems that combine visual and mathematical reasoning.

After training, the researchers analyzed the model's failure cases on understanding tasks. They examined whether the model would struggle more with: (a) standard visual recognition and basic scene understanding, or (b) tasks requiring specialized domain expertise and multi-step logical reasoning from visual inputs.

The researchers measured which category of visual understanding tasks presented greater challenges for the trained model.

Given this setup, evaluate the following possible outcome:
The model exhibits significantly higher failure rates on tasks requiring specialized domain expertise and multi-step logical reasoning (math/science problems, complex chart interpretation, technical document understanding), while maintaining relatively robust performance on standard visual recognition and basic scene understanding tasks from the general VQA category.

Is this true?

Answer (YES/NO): YES